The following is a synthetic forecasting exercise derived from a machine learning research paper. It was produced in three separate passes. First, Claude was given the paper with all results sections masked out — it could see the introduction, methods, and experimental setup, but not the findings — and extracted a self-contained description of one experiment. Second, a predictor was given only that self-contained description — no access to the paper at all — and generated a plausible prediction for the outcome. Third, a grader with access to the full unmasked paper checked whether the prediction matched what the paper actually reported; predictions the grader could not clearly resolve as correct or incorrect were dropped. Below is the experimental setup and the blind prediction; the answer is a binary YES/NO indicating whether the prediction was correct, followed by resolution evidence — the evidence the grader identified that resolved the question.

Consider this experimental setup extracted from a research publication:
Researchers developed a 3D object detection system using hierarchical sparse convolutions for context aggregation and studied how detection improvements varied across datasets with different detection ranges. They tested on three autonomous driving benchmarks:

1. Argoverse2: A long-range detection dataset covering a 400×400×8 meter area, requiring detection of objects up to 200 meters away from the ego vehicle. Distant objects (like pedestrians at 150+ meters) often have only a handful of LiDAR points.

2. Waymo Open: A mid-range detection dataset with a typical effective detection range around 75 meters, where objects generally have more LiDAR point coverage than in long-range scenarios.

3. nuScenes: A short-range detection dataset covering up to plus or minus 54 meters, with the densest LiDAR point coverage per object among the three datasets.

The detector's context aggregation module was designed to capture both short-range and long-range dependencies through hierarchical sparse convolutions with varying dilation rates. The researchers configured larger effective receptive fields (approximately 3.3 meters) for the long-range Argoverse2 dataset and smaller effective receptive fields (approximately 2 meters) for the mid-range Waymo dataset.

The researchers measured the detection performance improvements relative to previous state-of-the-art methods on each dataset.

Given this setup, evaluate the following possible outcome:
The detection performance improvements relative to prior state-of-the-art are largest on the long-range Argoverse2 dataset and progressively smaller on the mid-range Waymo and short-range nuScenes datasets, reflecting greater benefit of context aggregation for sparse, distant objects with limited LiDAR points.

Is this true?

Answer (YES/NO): NO